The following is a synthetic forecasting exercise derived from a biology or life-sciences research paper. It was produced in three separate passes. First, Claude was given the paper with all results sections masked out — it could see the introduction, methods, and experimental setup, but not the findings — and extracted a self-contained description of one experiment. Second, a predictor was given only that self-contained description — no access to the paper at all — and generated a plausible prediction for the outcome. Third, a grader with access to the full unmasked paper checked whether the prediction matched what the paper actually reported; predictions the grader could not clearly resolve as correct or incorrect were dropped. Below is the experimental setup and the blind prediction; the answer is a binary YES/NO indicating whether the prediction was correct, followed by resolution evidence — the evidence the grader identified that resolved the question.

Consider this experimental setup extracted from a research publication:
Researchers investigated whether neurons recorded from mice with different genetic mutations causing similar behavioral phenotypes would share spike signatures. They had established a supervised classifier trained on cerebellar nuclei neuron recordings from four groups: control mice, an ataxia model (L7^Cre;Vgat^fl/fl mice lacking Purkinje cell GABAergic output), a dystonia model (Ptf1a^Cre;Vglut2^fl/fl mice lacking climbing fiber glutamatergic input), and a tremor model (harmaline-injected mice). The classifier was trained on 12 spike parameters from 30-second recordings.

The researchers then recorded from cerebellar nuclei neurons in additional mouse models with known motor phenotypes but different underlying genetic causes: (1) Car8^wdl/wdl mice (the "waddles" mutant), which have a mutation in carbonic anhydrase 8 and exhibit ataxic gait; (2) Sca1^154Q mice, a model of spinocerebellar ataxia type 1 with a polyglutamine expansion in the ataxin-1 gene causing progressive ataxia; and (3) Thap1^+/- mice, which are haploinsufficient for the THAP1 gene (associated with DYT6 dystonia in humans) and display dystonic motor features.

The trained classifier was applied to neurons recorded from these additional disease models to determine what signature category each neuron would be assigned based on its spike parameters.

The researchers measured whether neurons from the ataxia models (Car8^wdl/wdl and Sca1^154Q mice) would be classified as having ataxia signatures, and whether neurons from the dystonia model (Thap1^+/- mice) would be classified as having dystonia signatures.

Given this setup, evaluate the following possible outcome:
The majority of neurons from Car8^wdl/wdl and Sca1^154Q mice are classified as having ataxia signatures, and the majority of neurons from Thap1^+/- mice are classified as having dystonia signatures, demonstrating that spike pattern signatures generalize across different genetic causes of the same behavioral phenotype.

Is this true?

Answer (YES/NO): NO